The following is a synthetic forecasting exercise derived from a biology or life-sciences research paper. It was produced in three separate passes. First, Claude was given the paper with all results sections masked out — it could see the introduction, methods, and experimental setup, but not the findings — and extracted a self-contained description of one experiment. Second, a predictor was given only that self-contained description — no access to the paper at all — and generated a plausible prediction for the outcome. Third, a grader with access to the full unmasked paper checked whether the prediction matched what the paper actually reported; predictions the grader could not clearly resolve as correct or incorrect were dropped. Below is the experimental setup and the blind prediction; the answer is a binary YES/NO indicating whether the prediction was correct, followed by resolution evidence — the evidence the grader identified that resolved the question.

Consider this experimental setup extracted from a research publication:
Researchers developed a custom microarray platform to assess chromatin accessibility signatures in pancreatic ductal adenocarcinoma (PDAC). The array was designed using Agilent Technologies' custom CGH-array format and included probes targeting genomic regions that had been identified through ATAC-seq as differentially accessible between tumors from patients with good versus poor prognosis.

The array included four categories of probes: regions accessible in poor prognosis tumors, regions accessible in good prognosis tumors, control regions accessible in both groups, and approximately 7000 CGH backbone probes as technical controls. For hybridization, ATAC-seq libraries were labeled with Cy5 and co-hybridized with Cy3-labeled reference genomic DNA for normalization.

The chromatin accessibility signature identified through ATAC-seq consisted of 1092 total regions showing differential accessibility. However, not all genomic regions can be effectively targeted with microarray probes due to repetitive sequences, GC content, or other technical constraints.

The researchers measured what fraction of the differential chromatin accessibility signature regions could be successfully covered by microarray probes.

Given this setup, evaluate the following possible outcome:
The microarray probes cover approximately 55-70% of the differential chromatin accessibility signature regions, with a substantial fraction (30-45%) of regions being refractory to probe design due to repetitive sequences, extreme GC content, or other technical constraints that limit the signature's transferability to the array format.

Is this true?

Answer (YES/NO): NO